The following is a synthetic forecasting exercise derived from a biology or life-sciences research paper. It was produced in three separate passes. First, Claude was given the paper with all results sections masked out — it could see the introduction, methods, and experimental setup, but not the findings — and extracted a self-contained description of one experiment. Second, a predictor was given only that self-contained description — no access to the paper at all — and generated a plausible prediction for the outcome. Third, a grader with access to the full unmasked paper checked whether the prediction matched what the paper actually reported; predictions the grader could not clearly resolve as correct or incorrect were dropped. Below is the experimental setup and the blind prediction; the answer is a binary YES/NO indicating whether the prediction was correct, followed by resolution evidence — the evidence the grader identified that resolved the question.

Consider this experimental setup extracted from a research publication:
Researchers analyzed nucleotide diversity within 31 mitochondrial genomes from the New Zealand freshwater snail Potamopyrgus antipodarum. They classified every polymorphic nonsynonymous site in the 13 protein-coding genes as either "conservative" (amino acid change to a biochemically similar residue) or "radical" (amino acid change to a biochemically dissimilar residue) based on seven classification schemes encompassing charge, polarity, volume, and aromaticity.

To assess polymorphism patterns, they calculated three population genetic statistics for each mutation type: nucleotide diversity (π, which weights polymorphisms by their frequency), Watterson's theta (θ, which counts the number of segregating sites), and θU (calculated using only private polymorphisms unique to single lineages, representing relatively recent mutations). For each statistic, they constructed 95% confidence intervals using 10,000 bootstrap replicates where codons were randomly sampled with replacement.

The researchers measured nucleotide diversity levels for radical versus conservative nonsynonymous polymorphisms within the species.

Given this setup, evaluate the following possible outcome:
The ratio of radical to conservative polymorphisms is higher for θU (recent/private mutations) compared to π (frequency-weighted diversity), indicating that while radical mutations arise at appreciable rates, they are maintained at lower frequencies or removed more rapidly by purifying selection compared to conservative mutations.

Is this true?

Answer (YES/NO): YES